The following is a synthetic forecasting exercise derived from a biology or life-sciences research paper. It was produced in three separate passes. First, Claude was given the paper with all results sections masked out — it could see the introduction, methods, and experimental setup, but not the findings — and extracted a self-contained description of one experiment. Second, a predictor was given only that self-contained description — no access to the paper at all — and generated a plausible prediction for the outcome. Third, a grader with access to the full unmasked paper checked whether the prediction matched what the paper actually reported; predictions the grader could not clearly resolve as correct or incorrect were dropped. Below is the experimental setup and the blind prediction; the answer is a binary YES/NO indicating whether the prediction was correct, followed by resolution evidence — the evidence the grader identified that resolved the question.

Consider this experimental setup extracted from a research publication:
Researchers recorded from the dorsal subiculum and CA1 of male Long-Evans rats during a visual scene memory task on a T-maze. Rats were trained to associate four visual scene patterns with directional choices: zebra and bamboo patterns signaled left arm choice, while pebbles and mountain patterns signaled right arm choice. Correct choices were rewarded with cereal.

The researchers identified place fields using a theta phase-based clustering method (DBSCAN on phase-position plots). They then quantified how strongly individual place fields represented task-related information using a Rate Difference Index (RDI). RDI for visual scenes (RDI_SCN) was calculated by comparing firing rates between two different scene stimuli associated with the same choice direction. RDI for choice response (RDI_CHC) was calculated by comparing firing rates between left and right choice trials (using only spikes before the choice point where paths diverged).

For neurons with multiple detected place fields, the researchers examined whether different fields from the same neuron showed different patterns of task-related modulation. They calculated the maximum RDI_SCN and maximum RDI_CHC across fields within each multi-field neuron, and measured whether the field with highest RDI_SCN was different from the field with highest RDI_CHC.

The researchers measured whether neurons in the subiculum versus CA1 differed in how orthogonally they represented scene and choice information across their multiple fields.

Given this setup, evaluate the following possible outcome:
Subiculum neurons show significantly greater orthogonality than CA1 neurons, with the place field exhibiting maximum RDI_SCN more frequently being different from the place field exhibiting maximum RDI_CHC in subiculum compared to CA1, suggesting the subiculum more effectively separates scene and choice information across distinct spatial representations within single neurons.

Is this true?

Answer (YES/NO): YES